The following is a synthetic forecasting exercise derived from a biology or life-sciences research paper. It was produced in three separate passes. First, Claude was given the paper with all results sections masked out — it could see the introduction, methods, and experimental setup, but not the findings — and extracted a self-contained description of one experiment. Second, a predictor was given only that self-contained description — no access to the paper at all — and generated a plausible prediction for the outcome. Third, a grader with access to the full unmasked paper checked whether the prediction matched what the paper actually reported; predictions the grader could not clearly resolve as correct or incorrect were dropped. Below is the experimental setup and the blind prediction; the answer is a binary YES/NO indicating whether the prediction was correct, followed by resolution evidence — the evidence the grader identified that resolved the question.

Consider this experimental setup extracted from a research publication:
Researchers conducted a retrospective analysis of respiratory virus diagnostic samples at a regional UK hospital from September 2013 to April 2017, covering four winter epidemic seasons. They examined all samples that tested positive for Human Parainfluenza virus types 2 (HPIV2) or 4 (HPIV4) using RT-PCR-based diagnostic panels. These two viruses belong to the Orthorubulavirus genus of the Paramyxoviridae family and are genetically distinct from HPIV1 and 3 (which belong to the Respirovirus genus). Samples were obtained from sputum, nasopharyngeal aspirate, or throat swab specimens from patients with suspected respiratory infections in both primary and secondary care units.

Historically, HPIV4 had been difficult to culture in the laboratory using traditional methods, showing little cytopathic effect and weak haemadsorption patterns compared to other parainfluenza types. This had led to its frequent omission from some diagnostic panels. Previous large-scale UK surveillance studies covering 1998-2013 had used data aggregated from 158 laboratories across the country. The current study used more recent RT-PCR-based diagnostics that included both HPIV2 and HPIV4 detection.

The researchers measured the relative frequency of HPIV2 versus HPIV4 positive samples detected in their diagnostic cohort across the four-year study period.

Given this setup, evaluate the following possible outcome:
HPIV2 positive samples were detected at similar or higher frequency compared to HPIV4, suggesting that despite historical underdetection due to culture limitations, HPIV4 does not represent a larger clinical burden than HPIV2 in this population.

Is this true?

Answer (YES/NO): NO